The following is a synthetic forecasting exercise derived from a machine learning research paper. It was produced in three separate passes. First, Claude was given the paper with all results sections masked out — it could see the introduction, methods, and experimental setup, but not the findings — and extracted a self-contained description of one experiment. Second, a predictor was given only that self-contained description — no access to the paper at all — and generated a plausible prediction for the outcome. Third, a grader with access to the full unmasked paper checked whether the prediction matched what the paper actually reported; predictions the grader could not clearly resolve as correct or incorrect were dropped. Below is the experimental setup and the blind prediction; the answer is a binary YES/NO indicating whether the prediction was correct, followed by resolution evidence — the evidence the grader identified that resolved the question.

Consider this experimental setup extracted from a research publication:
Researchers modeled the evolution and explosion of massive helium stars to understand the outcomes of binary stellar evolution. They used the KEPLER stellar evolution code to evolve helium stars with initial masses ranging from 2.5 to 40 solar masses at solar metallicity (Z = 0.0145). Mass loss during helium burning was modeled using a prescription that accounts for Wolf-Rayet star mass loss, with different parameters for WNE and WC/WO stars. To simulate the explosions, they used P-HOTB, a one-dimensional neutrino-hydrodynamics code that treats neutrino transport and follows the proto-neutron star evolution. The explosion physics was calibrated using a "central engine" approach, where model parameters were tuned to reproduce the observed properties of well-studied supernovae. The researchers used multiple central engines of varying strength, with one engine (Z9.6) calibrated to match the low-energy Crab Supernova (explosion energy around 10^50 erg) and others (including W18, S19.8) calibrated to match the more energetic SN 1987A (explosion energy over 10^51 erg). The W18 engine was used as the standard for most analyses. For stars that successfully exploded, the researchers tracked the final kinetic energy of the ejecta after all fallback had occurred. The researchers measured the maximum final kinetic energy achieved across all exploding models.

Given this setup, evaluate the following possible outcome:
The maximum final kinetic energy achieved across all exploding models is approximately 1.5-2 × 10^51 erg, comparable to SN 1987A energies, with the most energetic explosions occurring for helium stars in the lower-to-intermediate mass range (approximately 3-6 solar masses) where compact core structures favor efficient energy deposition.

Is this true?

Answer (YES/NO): NO